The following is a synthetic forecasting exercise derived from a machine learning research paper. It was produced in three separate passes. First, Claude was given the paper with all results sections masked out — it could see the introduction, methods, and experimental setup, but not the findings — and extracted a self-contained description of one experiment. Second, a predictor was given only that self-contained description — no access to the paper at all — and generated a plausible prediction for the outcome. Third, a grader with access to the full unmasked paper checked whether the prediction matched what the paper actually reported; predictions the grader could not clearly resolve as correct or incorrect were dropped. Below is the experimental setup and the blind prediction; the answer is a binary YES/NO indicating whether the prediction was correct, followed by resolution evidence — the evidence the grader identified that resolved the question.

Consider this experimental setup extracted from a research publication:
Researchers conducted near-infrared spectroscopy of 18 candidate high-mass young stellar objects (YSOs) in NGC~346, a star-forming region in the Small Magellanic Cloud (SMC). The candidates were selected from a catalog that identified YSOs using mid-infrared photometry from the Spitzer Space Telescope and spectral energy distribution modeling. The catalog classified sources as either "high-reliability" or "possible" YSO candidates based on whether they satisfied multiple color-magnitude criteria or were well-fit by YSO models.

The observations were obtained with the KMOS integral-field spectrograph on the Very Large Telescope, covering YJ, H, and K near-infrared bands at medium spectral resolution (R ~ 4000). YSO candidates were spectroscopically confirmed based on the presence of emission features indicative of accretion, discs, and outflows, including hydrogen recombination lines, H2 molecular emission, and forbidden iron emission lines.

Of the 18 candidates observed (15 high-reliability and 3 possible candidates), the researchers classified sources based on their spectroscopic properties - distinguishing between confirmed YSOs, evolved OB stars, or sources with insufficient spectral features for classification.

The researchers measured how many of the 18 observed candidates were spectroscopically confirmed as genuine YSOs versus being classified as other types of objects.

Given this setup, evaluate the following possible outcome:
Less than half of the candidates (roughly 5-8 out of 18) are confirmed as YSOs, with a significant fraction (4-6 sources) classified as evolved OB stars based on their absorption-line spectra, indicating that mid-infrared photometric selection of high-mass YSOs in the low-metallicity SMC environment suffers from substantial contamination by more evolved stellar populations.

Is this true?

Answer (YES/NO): NO